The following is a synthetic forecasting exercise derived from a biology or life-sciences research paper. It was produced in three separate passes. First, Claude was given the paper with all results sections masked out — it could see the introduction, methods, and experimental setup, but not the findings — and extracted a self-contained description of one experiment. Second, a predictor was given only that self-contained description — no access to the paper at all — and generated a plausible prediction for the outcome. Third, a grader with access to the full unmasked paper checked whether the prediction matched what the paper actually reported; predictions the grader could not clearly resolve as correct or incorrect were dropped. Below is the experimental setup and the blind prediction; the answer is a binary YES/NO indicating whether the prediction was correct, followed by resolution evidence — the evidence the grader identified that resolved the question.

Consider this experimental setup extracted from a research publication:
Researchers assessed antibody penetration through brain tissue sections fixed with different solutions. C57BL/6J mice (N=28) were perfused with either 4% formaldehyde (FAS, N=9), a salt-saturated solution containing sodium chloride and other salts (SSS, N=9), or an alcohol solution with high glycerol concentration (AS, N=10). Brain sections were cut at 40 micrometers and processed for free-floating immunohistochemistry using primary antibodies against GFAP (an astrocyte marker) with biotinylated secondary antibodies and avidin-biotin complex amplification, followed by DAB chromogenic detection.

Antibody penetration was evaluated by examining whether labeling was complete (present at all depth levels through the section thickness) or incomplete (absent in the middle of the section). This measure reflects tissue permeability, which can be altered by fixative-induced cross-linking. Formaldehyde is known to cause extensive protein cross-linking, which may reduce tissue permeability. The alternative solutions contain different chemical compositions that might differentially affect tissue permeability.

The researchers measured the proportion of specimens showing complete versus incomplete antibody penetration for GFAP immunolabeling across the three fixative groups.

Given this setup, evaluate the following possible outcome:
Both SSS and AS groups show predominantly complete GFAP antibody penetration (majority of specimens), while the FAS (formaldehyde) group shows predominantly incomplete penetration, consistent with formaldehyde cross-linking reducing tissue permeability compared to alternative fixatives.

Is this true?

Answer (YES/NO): NO